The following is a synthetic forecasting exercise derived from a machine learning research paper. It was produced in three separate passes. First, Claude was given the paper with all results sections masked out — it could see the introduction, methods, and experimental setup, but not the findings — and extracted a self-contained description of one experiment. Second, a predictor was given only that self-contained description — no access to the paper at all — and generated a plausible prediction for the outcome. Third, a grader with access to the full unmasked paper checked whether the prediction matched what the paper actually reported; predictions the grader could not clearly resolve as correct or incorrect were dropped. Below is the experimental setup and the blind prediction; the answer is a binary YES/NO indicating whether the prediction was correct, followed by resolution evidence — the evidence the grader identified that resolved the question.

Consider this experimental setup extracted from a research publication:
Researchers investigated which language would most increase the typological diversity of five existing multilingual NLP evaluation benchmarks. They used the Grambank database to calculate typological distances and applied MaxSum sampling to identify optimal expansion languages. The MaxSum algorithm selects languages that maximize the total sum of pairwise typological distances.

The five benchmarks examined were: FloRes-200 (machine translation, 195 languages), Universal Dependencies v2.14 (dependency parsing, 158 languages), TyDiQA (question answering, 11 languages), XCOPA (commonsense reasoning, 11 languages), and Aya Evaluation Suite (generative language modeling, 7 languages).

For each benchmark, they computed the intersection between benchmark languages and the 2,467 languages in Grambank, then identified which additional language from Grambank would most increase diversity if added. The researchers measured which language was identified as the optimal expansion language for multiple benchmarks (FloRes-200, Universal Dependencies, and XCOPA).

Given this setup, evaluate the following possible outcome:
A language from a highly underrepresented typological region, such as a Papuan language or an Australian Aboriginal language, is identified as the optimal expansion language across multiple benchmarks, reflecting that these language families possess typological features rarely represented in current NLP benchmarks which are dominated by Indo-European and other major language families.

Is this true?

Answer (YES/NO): NO